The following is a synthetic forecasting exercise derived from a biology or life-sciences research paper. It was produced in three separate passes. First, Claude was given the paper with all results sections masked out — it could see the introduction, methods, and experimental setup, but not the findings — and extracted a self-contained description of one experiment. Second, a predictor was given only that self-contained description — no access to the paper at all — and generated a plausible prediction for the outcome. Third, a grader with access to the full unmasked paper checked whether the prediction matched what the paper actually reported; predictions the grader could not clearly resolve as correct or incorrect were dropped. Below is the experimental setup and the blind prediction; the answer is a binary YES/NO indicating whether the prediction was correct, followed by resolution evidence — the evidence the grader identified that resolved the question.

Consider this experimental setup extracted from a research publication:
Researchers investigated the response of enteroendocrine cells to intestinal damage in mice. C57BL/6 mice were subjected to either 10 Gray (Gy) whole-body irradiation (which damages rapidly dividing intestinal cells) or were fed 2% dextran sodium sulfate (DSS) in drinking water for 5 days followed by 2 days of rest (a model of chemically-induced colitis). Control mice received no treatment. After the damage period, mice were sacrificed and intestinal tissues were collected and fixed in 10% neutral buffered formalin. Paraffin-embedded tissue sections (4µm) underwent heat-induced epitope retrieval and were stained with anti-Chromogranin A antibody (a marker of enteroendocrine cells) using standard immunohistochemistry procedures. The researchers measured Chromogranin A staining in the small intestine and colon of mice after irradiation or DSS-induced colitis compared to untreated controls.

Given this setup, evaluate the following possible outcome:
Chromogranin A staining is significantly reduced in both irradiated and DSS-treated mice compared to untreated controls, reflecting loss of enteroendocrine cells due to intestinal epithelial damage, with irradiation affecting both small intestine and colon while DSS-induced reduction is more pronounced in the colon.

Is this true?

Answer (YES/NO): NO